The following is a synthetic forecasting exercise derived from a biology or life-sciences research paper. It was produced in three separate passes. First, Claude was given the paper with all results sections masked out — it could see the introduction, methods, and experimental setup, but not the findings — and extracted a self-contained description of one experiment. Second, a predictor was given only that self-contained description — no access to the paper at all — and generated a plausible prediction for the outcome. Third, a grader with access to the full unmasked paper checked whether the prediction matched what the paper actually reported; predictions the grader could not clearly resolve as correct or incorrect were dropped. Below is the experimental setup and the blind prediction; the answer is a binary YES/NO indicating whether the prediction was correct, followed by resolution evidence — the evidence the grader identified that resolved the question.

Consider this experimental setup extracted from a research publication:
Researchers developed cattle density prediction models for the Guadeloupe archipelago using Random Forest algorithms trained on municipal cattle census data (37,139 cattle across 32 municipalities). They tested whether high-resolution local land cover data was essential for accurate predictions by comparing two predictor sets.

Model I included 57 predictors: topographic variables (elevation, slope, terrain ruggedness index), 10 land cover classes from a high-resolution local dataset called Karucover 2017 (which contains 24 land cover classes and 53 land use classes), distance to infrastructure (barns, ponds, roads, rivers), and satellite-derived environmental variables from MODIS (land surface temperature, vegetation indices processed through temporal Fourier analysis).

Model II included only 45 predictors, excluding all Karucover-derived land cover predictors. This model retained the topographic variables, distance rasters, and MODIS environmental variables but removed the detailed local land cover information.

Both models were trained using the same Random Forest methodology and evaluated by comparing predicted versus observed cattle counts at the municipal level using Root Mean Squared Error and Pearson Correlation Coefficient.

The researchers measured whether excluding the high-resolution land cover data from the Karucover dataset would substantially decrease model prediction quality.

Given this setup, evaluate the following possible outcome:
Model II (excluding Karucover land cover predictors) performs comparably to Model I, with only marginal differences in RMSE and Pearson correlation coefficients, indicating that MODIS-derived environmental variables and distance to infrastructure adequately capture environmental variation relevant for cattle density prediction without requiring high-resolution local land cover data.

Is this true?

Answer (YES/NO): YES